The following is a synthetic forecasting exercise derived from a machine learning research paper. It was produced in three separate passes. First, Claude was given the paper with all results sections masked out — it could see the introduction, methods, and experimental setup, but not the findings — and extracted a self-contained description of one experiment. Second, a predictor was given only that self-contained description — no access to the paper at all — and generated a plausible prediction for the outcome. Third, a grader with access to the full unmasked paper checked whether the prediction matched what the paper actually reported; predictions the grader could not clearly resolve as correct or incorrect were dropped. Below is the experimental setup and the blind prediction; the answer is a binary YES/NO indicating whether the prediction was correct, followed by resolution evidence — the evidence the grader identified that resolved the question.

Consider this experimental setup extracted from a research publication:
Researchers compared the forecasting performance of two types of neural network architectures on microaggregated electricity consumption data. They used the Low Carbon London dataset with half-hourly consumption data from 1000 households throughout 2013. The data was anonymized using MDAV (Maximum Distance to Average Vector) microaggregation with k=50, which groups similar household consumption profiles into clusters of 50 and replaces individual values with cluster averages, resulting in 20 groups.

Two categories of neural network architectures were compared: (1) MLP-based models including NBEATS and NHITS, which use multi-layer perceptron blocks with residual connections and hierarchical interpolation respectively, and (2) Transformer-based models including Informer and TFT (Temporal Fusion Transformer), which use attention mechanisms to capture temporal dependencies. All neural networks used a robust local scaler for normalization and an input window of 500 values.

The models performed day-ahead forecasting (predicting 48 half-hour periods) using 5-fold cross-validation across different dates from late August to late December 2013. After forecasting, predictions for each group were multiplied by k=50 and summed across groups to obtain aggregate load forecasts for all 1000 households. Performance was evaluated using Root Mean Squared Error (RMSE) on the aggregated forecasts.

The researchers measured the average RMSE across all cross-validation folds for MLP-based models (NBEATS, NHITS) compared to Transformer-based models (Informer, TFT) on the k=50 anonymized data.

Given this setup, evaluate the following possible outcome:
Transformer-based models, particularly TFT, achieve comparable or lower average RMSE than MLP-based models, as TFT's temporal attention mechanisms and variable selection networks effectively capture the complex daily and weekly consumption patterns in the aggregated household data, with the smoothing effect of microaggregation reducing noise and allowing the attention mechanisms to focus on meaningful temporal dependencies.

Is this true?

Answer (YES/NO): NO